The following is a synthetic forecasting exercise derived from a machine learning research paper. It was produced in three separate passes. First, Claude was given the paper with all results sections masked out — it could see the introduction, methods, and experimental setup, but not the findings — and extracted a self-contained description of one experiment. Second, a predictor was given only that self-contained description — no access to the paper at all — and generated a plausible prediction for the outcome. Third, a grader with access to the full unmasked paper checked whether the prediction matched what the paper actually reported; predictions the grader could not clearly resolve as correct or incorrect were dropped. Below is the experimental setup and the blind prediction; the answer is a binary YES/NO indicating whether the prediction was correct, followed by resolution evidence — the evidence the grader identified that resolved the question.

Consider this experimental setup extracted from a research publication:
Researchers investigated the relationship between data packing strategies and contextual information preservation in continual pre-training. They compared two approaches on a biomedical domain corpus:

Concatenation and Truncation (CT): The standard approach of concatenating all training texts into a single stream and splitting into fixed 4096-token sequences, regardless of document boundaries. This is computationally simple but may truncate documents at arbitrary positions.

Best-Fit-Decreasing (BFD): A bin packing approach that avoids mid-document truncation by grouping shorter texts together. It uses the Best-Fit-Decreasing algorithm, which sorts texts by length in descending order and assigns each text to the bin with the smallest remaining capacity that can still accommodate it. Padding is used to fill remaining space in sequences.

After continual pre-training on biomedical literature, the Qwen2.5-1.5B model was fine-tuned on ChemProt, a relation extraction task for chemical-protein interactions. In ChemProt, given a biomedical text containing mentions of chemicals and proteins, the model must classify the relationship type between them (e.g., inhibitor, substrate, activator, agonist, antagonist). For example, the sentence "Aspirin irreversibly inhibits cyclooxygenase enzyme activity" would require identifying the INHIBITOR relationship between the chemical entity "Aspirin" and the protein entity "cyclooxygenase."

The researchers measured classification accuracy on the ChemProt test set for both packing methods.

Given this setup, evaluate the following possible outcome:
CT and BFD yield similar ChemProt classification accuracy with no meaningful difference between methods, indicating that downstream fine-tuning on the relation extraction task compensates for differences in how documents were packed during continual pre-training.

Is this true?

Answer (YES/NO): YES